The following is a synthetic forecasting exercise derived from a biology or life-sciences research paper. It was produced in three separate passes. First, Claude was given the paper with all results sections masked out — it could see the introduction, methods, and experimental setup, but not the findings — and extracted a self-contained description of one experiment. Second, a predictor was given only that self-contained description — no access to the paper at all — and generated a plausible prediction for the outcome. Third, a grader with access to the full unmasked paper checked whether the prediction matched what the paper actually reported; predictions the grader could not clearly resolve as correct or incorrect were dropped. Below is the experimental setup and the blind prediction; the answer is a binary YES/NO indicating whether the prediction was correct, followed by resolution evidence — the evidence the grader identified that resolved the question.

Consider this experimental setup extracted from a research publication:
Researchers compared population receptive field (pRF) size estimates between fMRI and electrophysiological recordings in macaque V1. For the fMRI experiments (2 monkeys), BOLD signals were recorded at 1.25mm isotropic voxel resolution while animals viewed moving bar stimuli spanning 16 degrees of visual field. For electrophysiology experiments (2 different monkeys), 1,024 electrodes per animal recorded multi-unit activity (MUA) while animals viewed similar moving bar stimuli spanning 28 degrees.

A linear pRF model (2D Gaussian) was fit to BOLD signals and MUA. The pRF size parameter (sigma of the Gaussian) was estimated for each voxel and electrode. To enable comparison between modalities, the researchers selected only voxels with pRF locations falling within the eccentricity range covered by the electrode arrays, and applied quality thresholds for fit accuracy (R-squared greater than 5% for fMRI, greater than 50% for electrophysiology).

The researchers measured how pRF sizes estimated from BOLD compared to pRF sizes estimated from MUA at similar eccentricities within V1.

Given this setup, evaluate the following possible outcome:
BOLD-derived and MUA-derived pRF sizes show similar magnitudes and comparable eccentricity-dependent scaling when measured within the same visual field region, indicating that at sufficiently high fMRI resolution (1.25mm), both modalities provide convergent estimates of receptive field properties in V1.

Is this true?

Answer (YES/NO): YES